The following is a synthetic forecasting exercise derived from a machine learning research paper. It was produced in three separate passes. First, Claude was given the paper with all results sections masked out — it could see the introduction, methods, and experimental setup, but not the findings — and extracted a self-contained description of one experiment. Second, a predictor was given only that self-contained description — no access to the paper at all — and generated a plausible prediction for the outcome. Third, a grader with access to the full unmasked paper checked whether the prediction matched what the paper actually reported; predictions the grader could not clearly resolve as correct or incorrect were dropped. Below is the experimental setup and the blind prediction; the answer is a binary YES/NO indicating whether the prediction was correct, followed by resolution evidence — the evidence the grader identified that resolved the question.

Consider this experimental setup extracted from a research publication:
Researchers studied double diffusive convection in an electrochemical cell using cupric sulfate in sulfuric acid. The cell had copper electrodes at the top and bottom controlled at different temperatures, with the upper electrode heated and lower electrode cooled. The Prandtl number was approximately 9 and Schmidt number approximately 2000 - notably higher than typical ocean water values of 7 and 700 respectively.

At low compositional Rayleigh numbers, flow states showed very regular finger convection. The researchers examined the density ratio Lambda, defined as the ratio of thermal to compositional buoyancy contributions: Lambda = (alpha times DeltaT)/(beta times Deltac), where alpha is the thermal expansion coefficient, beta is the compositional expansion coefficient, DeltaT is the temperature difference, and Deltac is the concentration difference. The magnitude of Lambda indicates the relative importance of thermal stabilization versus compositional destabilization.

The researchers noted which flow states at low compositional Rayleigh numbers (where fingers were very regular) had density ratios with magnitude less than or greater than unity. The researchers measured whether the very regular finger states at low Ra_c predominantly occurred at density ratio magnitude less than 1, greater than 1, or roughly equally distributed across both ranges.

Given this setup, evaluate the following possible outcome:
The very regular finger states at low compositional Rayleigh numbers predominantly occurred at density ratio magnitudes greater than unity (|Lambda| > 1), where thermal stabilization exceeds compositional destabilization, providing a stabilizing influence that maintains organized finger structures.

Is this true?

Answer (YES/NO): NO